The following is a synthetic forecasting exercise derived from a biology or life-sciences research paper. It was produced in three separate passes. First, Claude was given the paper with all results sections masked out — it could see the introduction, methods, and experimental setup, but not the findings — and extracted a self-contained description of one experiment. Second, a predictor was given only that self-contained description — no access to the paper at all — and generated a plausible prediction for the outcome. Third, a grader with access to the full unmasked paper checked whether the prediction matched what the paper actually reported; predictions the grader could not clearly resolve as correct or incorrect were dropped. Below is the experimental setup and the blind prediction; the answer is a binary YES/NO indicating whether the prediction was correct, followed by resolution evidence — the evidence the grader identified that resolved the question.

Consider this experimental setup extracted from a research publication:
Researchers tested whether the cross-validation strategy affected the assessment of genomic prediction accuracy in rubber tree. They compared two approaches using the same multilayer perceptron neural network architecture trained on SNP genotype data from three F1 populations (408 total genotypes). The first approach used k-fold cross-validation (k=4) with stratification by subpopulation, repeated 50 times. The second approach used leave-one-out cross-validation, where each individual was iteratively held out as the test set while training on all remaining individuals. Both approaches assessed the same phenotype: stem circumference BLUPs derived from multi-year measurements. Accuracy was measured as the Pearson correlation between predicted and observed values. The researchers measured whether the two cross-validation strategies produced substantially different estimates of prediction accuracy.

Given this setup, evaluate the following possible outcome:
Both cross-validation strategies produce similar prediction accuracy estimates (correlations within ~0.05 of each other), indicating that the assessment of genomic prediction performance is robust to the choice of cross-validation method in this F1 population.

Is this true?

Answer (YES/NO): NO